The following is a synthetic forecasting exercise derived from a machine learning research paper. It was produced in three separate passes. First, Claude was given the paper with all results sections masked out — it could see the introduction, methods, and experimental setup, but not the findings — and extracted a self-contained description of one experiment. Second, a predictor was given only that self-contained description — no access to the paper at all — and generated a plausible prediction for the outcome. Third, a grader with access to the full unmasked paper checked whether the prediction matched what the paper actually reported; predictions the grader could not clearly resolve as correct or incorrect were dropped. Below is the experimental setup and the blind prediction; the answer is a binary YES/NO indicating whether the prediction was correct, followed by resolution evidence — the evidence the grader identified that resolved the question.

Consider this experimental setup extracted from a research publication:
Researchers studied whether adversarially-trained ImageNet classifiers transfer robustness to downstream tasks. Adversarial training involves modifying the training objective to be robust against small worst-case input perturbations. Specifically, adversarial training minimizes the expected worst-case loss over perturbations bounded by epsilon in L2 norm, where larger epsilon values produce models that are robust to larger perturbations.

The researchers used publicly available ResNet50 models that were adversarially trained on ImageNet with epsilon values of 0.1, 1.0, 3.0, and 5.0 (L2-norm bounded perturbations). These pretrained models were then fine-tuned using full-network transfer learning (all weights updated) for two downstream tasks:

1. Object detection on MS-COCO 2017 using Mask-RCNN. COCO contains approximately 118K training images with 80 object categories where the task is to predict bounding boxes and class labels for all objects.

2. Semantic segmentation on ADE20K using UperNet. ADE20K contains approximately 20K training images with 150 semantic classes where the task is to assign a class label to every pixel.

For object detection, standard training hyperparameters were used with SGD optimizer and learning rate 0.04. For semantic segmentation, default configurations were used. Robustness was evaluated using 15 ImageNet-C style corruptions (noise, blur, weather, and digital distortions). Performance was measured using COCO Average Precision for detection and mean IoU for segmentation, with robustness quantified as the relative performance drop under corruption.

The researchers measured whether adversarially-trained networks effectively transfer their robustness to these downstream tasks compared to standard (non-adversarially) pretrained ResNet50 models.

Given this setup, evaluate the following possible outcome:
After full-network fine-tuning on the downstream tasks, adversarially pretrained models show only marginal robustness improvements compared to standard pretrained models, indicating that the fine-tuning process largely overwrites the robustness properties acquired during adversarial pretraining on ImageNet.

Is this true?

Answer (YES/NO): YES